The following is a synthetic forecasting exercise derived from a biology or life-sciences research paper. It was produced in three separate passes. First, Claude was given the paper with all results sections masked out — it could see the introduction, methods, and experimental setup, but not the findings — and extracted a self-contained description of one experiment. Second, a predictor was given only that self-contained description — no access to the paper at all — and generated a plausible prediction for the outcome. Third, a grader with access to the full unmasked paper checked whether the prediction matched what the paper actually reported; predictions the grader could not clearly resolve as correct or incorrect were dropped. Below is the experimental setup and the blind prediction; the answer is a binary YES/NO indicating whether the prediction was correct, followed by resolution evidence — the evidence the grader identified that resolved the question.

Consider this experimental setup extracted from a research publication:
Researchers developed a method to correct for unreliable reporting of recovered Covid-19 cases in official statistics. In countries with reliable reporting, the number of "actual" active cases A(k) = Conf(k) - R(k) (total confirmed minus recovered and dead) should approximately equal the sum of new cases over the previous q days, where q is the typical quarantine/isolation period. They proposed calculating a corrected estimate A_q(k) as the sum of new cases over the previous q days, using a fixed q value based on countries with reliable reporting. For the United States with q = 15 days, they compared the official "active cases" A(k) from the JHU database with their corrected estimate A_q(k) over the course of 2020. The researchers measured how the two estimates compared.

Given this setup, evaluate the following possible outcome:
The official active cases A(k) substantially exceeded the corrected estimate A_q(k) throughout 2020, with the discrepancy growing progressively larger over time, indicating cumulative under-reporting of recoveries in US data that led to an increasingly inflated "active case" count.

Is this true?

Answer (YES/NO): YES